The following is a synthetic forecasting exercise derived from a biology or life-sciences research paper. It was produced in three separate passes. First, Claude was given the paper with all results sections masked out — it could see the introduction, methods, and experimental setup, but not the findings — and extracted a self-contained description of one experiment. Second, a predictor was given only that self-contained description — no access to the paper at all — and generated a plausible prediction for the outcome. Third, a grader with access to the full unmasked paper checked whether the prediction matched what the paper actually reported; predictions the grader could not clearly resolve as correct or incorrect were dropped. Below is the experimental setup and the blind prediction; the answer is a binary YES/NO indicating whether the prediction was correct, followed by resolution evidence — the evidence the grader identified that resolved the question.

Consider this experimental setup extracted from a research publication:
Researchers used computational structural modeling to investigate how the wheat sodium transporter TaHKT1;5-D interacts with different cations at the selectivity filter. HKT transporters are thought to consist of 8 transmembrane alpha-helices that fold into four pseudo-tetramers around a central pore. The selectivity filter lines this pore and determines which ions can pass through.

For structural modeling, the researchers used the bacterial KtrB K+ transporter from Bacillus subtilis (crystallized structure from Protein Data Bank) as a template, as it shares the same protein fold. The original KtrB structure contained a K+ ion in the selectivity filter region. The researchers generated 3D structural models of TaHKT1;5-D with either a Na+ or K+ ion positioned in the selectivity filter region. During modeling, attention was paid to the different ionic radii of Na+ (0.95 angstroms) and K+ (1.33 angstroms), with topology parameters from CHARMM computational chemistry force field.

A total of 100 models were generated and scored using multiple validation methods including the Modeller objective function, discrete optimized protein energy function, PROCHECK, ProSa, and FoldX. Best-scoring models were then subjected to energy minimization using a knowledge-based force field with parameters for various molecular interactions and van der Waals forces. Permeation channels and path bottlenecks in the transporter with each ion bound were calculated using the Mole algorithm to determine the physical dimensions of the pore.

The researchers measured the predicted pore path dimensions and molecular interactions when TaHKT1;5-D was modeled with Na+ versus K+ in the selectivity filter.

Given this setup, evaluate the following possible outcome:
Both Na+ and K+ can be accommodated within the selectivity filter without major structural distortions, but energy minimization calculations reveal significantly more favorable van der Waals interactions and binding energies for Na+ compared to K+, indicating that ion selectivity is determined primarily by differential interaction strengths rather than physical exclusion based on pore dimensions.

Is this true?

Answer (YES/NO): NO